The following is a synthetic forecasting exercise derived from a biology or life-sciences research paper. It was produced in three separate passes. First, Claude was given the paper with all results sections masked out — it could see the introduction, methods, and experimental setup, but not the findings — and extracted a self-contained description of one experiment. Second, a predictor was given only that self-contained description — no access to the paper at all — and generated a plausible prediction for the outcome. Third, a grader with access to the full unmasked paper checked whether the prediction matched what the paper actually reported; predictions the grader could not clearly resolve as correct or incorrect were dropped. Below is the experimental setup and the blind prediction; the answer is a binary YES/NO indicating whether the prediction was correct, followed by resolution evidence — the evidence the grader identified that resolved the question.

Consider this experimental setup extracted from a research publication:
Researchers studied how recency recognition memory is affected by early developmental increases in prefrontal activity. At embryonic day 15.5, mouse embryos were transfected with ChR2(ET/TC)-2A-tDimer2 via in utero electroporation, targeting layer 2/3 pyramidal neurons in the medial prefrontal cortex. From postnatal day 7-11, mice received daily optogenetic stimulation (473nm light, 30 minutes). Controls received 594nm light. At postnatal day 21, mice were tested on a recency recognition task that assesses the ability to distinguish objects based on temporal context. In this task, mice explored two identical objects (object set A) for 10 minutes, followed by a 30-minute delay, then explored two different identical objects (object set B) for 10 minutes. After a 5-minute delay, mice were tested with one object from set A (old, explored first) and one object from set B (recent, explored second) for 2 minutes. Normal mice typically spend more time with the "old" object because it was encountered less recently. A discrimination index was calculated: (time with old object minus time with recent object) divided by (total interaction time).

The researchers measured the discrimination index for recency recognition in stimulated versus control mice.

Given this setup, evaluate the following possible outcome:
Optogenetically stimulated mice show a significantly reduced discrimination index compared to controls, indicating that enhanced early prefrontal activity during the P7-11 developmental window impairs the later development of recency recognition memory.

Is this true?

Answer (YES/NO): NO